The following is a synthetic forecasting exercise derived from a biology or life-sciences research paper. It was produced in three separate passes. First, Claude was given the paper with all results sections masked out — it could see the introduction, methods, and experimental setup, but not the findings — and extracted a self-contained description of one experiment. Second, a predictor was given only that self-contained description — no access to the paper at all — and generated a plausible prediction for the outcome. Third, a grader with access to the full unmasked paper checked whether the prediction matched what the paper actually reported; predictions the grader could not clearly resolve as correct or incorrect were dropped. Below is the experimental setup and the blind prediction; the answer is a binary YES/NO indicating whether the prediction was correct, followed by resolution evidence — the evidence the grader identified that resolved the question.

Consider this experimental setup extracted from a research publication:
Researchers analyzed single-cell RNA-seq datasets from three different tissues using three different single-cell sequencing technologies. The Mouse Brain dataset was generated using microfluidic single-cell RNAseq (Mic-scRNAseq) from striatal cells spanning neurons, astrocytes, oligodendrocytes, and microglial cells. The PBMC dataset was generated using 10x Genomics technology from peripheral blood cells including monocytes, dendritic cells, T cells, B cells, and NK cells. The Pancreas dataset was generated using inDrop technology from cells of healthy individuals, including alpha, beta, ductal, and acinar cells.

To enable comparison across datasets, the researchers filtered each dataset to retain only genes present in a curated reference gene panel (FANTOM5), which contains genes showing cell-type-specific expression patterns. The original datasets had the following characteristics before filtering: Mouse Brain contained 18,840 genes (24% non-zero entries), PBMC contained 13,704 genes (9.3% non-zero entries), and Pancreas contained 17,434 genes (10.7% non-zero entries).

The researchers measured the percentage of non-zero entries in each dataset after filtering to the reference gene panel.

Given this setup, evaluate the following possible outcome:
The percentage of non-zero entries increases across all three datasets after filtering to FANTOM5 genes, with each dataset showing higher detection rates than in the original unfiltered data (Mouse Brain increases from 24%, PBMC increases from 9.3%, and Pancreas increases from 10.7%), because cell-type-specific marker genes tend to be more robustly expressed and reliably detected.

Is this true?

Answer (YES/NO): NO